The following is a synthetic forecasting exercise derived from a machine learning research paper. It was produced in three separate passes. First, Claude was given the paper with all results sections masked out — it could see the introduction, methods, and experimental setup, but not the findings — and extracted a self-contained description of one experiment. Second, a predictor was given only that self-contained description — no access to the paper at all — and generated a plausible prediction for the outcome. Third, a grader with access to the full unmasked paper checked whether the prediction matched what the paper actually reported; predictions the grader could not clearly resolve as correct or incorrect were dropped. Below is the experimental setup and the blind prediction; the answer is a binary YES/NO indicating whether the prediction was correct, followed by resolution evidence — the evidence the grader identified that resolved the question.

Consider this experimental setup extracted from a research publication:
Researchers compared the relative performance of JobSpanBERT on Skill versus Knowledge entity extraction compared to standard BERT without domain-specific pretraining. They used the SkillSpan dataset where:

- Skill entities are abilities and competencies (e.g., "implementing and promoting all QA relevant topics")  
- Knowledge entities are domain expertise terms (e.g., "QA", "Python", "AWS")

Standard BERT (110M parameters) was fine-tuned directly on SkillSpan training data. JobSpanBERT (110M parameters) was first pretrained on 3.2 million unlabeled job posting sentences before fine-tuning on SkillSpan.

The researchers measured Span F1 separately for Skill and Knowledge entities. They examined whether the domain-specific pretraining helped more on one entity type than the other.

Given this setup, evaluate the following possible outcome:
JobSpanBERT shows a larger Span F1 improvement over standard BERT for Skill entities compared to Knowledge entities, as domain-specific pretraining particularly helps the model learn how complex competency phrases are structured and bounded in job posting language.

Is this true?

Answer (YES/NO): YES